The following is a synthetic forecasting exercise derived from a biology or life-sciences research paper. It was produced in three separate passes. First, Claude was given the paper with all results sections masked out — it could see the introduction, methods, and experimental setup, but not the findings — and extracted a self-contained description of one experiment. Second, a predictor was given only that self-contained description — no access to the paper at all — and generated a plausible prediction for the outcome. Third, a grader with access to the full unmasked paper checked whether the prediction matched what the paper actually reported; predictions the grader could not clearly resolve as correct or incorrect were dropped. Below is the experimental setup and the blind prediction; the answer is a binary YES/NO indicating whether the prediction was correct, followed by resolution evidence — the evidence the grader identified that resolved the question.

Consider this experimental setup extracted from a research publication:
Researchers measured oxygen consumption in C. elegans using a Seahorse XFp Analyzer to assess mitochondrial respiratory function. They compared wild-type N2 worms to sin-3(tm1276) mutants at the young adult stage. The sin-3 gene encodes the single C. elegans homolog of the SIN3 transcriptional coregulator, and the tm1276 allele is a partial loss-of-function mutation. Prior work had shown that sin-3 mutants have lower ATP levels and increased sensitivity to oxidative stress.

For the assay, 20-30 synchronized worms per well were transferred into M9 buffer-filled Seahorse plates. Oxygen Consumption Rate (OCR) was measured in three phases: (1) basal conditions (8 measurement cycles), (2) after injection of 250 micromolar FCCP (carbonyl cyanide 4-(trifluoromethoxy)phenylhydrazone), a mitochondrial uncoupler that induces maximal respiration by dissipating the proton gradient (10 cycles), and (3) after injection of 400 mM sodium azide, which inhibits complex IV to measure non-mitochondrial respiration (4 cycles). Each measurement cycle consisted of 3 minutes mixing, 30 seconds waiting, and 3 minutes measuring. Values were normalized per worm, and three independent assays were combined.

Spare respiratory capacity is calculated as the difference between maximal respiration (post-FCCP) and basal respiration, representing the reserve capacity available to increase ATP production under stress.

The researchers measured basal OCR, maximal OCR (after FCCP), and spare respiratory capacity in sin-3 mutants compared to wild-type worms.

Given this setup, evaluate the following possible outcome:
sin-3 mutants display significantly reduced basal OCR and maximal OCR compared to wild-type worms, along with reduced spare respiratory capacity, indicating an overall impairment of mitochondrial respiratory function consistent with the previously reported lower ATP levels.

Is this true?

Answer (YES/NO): NO